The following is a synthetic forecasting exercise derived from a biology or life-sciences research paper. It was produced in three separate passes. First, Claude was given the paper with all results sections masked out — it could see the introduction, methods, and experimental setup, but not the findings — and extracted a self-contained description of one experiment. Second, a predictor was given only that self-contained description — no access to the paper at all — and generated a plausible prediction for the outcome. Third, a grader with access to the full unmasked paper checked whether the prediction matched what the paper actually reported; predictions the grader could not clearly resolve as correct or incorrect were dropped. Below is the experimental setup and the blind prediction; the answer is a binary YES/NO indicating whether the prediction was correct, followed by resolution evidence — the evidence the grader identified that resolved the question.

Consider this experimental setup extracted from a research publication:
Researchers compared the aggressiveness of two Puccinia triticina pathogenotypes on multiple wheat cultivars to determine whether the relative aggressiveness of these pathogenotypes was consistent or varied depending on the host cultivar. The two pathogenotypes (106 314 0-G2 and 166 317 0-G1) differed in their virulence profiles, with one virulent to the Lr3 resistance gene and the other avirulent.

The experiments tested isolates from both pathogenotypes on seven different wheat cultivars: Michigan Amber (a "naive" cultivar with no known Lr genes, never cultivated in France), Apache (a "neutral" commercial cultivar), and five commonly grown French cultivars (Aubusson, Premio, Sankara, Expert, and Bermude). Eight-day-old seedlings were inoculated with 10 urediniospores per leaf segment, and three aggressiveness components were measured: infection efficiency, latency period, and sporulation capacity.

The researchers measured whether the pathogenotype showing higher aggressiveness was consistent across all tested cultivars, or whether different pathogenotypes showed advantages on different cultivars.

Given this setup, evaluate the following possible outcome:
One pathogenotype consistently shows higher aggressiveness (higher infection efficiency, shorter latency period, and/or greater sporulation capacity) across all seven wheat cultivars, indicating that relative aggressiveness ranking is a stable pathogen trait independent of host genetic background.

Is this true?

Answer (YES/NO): YES